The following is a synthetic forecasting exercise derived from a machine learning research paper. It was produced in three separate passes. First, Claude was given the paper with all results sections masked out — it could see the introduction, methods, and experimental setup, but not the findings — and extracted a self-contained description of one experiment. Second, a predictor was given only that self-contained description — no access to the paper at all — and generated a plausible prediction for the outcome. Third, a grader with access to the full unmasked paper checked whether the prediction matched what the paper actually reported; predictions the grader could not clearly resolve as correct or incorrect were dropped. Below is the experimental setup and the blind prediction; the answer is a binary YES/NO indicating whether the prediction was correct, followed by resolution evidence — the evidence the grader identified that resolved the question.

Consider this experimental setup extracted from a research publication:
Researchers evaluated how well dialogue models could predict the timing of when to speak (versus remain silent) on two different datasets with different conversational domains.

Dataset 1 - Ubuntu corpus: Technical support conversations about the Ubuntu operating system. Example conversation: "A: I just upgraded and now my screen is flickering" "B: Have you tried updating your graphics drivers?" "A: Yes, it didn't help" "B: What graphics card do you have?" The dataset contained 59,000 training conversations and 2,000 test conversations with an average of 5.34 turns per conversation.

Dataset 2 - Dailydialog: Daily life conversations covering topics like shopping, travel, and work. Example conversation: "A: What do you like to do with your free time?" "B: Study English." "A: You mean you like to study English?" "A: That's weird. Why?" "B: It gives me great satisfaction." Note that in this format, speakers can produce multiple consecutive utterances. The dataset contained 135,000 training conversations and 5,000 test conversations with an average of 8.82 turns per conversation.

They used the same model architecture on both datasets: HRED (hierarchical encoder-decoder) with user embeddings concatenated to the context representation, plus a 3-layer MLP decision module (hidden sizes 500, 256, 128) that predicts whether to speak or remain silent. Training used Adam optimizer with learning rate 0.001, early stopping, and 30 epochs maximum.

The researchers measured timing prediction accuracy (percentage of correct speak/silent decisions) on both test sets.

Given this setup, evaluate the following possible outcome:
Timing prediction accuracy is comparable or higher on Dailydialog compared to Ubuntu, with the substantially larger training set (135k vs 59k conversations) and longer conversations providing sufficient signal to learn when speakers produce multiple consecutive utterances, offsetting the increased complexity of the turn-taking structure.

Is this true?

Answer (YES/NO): YES